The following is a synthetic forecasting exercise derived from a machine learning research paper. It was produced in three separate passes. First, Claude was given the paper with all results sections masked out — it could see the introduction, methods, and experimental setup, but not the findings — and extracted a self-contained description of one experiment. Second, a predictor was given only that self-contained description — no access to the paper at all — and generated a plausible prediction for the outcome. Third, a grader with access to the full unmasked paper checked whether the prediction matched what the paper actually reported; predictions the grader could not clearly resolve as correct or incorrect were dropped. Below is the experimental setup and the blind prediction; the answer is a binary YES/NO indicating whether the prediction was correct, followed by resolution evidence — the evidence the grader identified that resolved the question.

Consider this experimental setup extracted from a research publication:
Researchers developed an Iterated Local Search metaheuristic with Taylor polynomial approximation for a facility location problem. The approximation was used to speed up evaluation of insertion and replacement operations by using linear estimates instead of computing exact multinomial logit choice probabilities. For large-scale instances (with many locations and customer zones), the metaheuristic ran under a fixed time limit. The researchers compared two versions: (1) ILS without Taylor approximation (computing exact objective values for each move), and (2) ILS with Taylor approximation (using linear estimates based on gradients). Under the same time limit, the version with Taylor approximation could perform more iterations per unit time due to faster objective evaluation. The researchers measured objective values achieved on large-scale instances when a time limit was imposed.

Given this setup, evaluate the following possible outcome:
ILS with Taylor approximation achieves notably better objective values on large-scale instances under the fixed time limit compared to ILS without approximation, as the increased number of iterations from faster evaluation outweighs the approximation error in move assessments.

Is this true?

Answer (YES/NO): YES